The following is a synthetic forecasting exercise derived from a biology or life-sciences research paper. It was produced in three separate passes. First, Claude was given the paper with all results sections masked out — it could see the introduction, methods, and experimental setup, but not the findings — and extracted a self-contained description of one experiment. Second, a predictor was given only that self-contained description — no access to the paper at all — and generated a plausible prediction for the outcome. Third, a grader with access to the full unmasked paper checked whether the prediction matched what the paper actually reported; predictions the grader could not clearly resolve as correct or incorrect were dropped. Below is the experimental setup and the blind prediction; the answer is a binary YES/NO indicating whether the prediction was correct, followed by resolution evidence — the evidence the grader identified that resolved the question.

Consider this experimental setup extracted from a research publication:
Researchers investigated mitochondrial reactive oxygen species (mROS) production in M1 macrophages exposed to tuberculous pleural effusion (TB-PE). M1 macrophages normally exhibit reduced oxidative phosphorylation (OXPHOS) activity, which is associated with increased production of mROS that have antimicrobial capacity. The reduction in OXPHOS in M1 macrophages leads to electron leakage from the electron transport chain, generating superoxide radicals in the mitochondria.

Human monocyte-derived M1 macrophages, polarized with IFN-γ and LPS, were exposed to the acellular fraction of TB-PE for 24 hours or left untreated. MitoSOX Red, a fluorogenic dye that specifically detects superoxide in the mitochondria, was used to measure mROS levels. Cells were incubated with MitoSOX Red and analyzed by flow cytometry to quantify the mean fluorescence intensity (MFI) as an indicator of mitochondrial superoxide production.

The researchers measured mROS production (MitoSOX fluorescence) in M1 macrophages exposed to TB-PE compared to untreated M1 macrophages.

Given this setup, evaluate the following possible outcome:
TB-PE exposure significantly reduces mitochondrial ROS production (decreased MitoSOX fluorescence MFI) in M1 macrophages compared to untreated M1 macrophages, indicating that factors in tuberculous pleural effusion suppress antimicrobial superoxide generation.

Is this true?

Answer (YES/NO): YES